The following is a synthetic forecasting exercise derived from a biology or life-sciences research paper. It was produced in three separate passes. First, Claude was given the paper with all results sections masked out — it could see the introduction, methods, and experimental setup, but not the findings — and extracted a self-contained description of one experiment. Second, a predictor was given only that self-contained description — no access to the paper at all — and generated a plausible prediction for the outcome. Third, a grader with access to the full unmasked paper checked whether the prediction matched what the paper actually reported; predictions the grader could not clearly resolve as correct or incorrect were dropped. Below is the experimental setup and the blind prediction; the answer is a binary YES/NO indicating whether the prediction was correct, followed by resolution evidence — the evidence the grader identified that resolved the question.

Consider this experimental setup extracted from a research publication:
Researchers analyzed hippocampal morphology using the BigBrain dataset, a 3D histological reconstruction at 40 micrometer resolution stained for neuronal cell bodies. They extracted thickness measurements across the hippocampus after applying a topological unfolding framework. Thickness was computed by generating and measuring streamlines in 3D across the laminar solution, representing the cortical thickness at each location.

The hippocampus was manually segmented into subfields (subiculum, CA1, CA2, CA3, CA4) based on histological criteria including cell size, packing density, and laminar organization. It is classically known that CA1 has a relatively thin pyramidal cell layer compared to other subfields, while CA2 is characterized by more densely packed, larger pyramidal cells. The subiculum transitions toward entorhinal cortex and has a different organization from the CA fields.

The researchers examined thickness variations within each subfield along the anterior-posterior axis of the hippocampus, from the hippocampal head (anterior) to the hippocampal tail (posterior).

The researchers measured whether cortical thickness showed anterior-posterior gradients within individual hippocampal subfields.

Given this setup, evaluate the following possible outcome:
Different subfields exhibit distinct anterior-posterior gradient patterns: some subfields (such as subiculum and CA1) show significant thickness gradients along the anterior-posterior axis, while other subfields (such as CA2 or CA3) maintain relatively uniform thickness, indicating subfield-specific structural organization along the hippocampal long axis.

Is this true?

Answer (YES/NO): NO